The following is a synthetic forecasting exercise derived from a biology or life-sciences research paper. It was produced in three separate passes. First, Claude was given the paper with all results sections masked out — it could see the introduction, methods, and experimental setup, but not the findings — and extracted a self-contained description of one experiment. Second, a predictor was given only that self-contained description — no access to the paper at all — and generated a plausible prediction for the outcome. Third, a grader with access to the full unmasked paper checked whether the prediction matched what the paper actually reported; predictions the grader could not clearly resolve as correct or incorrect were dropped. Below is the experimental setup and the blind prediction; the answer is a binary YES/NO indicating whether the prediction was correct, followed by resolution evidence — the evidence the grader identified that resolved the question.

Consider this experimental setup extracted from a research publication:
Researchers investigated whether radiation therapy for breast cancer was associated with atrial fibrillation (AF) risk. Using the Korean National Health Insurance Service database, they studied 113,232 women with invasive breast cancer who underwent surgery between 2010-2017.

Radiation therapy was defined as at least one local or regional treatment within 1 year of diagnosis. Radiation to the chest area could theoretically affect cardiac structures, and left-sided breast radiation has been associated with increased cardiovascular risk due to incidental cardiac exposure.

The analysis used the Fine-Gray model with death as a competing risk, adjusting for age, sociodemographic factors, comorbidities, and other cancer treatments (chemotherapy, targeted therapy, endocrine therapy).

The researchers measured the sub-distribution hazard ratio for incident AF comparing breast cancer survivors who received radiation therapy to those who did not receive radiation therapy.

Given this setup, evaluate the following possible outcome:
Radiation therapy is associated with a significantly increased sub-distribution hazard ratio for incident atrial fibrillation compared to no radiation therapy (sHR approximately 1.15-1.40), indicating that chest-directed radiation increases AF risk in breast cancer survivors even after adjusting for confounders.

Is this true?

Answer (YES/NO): NO